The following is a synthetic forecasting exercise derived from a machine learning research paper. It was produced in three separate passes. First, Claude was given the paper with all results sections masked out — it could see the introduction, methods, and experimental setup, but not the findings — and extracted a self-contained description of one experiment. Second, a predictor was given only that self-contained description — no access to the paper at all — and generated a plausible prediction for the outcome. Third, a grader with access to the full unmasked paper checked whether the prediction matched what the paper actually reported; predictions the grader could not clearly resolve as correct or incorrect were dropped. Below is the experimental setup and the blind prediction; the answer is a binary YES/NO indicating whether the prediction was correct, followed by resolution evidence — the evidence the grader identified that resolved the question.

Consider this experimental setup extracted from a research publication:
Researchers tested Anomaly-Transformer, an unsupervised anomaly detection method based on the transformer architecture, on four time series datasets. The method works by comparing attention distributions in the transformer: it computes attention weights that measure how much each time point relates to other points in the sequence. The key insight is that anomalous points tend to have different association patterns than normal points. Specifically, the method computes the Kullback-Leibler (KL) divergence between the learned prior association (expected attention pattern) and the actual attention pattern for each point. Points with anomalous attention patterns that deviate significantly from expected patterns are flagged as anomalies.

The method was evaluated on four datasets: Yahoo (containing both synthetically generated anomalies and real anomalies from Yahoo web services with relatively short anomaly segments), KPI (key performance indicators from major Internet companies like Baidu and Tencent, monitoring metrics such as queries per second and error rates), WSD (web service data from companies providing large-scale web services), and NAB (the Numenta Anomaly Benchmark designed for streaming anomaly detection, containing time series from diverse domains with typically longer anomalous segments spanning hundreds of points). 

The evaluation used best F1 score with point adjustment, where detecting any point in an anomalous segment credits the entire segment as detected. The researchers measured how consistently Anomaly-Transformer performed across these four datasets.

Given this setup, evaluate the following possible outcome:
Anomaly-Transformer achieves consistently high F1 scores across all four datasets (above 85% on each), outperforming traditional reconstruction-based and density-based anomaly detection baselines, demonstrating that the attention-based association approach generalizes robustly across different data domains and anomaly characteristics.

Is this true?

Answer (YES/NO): NO